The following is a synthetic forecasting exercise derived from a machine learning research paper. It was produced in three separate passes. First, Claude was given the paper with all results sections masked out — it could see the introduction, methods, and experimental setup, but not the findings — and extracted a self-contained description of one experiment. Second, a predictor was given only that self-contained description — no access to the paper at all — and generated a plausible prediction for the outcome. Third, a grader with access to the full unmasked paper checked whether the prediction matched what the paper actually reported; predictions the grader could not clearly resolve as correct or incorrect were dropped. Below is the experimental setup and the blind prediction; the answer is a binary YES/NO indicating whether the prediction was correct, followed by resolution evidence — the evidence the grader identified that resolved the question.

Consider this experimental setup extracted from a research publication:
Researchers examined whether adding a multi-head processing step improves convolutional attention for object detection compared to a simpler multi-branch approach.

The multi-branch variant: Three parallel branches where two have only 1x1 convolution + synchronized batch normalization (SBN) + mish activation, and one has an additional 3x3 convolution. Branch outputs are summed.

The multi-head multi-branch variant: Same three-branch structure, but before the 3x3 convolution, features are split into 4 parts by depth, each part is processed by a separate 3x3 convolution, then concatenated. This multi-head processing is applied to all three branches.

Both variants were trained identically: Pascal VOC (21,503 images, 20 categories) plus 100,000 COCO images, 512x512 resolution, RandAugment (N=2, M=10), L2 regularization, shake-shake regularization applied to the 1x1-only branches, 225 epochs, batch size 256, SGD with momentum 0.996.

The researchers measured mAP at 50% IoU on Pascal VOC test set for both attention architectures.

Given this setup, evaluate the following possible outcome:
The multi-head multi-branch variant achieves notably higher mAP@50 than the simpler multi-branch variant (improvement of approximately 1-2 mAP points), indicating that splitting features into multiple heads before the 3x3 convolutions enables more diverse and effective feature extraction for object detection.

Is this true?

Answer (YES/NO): NO